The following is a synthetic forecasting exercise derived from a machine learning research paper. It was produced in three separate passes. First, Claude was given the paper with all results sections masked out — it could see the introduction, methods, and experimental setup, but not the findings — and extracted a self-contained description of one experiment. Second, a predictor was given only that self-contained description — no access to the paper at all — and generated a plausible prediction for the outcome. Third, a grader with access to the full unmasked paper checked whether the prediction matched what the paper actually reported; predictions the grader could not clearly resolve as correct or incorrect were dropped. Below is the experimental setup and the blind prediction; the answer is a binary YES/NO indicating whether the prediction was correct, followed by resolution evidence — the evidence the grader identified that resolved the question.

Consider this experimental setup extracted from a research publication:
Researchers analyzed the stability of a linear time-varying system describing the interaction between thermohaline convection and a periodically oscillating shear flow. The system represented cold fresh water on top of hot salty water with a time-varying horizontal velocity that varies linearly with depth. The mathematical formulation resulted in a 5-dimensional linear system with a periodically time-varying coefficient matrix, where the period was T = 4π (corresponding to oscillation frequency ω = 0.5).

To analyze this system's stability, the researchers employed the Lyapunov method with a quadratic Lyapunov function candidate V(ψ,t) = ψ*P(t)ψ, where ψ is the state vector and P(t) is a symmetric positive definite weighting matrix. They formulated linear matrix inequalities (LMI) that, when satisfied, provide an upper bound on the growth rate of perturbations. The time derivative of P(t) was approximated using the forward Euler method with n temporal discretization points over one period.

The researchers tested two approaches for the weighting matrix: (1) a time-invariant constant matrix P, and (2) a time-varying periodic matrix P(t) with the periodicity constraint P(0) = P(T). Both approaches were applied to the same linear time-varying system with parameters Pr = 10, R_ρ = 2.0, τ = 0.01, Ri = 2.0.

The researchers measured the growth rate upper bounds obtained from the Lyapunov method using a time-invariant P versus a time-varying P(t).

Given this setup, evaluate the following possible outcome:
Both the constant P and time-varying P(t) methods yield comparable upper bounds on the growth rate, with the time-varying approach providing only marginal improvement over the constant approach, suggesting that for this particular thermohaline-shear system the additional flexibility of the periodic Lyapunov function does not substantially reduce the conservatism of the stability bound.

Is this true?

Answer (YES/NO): NO